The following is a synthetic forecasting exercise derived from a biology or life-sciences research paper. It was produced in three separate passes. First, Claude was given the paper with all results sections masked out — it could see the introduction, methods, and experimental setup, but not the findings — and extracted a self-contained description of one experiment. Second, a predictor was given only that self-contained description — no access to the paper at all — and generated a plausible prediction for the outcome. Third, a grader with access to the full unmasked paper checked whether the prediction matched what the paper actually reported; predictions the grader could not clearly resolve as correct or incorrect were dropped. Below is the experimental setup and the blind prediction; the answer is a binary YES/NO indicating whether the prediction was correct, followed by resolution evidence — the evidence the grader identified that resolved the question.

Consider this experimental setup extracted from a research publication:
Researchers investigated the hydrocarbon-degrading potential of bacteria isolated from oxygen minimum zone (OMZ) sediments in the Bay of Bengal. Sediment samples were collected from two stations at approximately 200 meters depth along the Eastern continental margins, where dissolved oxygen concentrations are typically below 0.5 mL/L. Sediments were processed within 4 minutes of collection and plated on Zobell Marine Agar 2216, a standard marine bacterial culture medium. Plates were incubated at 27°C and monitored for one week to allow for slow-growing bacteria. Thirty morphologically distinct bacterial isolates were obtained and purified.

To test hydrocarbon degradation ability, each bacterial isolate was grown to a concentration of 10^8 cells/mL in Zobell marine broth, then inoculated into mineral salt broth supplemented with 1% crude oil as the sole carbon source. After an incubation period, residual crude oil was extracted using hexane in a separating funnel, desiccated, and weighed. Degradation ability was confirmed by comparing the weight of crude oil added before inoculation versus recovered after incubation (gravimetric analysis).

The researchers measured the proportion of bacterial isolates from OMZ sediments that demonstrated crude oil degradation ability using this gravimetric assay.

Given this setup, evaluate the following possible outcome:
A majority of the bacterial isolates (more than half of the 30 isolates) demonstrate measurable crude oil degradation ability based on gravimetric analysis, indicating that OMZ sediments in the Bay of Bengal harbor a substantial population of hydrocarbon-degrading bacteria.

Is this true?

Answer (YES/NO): YES